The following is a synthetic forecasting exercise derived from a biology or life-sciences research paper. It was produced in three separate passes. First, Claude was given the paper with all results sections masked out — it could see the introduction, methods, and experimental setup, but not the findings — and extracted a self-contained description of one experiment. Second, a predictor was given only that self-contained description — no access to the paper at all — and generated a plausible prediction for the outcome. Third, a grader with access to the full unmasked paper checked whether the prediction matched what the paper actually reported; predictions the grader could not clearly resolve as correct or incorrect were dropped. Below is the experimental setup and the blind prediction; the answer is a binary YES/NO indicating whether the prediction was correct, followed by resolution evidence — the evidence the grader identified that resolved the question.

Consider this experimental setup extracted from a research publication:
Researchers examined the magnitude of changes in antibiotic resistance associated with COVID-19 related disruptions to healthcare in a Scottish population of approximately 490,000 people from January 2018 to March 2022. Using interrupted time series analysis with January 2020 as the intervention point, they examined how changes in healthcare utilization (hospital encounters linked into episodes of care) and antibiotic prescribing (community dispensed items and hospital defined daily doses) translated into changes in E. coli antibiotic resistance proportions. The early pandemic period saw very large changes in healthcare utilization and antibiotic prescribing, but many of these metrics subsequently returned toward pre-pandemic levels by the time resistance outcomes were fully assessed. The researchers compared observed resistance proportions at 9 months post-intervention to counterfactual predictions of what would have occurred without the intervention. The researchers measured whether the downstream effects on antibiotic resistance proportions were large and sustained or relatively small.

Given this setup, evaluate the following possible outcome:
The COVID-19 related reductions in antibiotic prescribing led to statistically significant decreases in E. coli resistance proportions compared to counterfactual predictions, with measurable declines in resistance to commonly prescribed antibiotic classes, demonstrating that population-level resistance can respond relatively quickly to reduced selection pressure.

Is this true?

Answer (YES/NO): NO